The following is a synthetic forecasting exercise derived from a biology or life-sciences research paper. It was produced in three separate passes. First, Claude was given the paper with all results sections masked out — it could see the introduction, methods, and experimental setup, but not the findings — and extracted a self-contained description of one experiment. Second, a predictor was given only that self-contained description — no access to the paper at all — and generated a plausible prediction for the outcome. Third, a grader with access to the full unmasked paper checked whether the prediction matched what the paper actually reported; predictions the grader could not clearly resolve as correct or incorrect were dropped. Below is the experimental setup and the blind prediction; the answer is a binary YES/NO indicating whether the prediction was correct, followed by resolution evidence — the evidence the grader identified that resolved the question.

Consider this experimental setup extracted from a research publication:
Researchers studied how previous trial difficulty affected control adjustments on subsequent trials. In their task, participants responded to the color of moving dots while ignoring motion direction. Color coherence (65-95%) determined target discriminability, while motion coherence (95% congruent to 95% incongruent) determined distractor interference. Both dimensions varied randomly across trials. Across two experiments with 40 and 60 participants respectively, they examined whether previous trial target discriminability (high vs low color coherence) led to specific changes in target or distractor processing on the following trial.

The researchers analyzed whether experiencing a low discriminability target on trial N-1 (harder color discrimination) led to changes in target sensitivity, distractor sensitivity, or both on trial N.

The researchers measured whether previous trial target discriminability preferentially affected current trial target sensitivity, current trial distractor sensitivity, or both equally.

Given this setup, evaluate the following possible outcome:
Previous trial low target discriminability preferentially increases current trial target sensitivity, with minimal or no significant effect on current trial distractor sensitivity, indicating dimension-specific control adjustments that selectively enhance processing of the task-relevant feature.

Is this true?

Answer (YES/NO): NO